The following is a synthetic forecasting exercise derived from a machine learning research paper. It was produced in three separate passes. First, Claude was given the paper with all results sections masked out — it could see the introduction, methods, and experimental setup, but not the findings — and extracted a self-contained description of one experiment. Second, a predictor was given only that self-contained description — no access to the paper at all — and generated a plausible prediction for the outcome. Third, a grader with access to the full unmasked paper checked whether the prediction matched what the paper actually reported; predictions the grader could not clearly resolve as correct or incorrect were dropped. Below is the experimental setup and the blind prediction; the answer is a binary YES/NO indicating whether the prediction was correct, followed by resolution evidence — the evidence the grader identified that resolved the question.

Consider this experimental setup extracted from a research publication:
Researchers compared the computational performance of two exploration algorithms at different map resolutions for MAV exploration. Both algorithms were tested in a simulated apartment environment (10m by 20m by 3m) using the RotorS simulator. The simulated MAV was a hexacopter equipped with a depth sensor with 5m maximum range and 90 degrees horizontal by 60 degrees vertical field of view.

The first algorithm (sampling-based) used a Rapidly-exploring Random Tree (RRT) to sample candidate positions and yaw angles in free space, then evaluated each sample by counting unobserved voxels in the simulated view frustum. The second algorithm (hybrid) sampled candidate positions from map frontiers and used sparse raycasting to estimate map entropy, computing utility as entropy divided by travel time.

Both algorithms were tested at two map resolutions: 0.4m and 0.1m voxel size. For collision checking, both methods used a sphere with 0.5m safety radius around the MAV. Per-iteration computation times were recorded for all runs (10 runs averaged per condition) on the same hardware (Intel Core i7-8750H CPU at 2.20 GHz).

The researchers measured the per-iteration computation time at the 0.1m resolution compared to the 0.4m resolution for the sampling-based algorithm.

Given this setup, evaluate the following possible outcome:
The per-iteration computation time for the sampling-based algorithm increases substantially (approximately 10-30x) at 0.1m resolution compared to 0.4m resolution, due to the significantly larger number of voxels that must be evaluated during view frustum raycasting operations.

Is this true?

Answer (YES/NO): NO